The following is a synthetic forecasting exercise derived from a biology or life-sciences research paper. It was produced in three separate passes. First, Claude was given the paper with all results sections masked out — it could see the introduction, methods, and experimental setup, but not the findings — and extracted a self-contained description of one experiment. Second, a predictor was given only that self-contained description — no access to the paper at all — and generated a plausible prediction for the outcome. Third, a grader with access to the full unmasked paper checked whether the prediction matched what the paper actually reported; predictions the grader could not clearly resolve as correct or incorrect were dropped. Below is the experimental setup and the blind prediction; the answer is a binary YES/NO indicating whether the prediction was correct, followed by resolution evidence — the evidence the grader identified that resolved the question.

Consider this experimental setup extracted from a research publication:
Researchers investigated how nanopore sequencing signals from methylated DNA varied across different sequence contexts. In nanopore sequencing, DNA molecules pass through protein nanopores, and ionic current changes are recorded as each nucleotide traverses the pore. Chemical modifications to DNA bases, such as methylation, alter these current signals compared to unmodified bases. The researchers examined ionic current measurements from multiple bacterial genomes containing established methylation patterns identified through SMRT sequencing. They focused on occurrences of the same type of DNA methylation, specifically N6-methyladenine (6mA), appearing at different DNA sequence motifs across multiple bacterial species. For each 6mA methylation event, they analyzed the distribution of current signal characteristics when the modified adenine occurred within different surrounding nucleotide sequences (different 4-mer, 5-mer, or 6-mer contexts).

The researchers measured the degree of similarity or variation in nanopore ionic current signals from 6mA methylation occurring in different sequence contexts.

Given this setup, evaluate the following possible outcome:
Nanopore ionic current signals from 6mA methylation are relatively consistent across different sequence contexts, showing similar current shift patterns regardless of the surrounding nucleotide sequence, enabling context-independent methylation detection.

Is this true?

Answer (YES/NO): NO